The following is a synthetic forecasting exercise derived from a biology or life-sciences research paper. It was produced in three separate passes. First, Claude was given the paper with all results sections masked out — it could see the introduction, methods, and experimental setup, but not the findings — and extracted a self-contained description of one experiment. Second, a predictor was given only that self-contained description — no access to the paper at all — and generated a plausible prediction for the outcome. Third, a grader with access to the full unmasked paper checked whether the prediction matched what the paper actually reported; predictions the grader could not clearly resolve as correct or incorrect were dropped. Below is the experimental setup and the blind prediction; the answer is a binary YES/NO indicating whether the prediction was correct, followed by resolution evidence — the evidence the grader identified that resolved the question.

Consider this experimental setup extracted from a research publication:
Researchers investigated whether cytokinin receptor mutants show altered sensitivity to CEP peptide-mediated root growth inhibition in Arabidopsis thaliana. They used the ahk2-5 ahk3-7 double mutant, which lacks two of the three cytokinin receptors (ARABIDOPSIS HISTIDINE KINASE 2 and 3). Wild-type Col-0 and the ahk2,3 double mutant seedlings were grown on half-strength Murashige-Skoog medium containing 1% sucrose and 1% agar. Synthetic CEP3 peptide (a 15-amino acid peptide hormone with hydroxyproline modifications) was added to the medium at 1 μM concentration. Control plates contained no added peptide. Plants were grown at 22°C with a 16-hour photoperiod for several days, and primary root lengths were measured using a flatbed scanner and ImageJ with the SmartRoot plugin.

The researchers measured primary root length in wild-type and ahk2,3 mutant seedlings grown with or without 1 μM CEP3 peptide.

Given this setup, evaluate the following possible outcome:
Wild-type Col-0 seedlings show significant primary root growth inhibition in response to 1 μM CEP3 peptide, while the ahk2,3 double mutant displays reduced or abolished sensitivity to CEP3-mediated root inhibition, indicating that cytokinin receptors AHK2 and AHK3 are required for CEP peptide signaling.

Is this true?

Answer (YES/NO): YES